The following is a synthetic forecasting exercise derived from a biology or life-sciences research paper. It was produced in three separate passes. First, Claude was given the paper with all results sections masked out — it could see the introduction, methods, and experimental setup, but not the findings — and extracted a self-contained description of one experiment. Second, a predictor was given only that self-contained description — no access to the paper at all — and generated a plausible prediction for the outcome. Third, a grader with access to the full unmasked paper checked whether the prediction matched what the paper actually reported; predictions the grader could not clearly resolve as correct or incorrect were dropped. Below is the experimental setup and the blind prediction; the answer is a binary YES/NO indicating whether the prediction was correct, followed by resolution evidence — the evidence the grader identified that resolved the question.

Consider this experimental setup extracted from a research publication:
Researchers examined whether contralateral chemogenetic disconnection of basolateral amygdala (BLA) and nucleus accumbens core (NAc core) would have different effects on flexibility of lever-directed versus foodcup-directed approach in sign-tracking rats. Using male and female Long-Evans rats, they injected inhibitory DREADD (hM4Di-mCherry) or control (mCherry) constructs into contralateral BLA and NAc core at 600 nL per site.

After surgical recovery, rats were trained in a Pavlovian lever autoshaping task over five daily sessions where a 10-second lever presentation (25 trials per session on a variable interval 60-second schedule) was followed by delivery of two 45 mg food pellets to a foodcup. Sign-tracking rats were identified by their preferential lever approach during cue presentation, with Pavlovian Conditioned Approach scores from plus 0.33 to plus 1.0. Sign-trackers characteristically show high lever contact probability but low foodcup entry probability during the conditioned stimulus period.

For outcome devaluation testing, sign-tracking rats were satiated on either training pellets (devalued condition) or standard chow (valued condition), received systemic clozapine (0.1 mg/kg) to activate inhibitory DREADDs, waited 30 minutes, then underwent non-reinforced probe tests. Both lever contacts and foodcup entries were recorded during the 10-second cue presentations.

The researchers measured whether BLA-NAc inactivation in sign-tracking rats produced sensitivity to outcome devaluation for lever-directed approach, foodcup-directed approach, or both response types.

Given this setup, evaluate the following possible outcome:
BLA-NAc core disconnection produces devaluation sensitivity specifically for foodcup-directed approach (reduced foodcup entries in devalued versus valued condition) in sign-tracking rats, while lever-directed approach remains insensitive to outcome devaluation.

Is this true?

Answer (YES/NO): NO